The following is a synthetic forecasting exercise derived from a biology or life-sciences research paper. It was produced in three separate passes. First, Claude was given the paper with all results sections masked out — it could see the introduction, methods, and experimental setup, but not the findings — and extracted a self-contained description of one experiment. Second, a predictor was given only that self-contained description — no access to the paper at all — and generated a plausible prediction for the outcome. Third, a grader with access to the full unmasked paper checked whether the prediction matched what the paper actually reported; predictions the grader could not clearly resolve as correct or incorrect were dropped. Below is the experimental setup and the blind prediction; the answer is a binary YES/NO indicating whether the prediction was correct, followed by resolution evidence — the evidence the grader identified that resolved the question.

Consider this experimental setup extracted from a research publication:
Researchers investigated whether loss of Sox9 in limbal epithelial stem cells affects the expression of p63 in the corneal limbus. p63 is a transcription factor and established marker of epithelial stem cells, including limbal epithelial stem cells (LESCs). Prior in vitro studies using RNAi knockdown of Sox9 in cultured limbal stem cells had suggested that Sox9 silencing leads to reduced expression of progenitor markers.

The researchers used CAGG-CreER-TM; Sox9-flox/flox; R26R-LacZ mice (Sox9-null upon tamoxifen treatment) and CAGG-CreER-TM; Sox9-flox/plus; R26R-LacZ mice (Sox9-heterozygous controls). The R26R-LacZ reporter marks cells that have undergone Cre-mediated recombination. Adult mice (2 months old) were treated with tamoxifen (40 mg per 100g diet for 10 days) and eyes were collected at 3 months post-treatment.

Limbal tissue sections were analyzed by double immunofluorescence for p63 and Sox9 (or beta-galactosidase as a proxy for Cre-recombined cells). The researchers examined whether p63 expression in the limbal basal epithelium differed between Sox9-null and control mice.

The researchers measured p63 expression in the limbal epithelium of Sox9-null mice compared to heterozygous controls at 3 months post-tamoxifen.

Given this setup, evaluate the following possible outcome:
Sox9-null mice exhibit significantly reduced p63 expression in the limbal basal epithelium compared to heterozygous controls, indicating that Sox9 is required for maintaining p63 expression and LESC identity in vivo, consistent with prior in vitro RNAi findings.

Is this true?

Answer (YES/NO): NO